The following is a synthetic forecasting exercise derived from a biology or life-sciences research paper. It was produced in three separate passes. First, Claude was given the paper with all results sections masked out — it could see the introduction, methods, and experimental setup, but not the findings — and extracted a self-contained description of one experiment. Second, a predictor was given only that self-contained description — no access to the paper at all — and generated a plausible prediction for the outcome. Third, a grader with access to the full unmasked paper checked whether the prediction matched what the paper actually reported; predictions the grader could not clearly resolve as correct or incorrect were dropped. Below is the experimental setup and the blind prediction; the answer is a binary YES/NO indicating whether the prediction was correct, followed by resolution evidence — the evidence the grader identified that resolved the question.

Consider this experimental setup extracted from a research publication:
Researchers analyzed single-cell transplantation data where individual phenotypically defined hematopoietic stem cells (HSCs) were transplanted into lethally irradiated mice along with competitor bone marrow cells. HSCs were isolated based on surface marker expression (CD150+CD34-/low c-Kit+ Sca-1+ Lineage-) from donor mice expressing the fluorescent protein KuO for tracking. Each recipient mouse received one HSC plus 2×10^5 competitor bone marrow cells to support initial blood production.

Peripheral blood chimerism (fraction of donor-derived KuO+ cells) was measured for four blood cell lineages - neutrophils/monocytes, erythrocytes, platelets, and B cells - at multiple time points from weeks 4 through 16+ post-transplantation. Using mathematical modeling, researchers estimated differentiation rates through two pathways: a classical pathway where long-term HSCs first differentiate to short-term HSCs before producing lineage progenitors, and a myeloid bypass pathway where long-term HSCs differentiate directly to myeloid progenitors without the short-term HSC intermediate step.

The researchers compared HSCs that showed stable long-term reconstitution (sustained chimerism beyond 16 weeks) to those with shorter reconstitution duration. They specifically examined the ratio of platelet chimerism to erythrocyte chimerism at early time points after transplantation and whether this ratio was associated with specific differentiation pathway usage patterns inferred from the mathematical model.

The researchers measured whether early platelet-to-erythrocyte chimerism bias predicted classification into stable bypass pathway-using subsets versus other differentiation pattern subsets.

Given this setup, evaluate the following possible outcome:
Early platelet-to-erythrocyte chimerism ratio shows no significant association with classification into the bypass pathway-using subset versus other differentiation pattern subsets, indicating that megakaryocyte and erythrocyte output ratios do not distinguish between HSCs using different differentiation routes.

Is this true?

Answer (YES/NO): NO